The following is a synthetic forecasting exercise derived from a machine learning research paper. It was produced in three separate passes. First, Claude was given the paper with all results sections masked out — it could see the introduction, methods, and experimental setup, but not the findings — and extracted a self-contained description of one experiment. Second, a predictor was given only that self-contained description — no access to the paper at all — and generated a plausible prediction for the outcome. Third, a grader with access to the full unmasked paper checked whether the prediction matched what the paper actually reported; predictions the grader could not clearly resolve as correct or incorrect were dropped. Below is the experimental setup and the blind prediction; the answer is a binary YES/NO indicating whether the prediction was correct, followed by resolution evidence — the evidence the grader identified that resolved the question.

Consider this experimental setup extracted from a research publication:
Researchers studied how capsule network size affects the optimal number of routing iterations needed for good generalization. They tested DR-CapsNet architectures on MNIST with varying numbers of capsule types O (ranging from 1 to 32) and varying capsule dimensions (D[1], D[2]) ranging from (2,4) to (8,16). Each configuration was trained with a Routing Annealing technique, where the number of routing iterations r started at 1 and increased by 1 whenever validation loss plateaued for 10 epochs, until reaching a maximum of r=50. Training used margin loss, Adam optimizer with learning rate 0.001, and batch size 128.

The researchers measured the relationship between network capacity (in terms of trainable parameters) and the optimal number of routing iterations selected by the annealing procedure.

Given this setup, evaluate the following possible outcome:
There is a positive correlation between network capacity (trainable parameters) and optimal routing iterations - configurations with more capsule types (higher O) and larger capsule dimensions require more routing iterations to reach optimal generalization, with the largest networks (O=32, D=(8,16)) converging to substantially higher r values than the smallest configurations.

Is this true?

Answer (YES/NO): NO